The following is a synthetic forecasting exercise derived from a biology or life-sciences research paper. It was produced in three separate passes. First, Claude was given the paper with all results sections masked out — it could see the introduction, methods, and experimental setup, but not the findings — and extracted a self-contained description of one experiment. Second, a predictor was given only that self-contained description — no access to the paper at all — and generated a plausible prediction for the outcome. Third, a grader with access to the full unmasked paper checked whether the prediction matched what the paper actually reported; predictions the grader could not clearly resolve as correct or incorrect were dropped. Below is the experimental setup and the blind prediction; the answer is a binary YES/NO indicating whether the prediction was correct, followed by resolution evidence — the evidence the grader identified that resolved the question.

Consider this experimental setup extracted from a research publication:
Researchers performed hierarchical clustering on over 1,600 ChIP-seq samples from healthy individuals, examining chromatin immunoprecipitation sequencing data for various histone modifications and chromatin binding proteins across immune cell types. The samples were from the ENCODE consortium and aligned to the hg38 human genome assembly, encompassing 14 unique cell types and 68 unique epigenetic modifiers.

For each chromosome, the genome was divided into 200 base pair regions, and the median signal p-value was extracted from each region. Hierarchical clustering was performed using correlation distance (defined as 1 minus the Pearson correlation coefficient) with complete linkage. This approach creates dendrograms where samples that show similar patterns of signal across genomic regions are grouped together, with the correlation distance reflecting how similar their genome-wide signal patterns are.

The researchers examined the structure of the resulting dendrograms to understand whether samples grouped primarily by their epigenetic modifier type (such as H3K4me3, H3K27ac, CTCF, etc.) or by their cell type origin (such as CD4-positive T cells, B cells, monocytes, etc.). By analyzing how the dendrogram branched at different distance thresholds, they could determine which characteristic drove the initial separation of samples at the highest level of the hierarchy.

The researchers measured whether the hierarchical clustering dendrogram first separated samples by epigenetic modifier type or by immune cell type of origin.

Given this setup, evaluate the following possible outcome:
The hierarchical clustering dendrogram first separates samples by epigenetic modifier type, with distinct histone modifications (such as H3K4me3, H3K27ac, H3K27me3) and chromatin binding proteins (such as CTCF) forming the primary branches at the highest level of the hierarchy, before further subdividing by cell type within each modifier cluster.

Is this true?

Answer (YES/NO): YES